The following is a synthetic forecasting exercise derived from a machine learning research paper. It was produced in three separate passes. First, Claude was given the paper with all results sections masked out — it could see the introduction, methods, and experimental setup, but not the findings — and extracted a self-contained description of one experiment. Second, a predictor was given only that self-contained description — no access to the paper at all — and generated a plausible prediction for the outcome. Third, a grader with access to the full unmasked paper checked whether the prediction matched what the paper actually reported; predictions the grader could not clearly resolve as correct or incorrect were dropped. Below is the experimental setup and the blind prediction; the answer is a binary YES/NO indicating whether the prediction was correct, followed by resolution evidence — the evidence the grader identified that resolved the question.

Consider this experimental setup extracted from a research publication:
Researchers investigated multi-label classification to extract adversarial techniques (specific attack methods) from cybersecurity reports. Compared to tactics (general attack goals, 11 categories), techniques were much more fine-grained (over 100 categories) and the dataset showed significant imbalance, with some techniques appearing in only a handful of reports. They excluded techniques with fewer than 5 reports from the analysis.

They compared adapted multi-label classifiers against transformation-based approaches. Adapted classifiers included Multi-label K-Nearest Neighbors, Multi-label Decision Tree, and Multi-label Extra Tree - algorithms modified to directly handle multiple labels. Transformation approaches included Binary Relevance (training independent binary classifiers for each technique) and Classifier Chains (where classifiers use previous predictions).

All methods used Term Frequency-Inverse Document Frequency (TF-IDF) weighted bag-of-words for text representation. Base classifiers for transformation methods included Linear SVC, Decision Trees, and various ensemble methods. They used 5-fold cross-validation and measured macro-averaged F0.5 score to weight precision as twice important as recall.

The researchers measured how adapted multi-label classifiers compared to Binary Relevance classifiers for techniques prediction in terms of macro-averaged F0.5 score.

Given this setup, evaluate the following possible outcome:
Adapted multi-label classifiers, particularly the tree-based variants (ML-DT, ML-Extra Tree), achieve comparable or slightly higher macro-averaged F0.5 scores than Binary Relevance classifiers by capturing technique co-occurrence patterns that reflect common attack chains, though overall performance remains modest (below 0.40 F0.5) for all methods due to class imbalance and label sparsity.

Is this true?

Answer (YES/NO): NO